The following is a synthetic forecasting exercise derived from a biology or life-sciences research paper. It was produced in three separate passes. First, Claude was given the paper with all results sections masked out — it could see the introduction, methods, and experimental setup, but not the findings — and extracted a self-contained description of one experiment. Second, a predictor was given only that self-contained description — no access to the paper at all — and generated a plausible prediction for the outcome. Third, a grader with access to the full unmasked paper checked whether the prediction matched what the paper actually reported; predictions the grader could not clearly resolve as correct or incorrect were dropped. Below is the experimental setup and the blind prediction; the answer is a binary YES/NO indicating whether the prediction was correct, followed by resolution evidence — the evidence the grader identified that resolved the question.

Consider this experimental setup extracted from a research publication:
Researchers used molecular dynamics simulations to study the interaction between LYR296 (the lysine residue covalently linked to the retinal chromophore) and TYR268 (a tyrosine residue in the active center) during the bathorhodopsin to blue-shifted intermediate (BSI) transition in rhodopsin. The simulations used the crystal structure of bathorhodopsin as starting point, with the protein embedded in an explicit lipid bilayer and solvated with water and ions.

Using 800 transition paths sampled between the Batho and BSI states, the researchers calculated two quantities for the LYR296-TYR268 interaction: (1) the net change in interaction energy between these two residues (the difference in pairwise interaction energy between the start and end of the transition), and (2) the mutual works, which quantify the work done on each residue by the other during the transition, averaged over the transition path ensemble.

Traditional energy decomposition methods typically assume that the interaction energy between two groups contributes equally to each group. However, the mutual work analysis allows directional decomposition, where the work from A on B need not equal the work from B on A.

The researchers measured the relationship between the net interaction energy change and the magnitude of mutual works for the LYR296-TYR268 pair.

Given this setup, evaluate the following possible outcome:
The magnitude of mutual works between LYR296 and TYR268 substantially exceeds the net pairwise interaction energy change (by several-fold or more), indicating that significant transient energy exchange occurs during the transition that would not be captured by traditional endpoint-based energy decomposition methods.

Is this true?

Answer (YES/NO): YES